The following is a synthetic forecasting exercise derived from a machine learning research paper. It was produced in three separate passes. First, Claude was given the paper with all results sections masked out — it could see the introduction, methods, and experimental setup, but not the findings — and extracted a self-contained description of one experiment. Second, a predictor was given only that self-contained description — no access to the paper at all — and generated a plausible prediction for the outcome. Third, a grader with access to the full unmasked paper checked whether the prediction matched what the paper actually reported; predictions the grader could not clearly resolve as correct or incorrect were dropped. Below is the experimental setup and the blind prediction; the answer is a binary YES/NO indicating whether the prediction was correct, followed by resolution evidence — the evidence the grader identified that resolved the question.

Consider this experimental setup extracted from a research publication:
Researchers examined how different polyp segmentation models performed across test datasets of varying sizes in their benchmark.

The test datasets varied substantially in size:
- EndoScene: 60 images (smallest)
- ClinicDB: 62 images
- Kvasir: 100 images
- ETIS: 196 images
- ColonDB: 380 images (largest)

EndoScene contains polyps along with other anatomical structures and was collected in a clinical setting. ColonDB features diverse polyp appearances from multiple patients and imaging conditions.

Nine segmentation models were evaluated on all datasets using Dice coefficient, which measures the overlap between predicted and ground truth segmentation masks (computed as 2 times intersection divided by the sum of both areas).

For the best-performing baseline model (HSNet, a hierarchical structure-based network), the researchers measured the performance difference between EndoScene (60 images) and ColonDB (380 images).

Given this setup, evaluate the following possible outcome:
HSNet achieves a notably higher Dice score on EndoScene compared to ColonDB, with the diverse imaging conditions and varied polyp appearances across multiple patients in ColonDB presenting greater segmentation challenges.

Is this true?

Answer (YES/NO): YES